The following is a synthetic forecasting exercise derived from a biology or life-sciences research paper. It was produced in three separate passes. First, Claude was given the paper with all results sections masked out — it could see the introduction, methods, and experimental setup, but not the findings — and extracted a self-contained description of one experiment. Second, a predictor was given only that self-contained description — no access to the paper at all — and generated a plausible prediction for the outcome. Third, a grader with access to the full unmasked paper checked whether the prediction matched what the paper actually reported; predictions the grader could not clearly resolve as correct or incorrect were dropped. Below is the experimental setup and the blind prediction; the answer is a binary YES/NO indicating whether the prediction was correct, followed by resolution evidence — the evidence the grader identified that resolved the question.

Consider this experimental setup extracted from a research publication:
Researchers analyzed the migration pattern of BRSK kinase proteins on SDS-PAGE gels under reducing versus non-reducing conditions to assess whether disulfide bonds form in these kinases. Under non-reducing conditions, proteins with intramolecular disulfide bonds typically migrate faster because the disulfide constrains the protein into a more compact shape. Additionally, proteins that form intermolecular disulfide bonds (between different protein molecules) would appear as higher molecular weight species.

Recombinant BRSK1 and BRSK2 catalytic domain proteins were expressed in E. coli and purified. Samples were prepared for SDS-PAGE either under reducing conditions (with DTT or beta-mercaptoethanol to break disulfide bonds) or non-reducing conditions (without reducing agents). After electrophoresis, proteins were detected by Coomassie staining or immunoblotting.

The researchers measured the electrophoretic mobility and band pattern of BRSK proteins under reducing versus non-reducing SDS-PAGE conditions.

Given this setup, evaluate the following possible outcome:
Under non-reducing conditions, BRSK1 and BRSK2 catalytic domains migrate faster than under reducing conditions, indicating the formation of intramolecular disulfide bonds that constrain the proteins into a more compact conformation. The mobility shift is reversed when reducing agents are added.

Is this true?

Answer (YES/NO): NO